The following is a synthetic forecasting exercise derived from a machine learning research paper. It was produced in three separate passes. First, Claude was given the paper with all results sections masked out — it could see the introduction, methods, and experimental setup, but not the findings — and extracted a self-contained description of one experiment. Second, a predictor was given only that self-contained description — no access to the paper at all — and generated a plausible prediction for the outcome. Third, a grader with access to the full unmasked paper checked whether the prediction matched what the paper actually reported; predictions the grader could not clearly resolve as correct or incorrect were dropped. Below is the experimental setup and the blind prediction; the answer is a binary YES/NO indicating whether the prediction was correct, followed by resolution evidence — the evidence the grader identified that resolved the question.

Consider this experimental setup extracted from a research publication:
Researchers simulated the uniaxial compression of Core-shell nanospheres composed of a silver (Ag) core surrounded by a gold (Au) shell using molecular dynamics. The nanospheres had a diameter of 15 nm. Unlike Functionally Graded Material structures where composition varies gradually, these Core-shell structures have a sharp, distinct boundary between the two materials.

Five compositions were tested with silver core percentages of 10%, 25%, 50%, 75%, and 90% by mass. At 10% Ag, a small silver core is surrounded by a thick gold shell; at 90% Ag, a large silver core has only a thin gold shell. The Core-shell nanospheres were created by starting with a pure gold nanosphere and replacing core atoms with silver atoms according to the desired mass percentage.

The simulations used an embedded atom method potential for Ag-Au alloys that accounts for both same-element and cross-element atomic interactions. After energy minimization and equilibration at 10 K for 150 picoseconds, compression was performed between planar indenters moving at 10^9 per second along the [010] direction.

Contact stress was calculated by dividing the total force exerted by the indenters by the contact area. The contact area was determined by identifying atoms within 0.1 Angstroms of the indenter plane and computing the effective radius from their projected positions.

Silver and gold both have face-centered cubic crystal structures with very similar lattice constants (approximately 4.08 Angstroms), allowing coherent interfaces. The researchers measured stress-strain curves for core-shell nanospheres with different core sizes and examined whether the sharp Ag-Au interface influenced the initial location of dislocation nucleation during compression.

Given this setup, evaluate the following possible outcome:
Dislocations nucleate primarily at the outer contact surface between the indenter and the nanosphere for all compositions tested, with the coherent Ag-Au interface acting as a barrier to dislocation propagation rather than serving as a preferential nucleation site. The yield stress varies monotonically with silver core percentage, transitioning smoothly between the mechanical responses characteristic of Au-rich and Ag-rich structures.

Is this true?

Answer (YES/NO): NO